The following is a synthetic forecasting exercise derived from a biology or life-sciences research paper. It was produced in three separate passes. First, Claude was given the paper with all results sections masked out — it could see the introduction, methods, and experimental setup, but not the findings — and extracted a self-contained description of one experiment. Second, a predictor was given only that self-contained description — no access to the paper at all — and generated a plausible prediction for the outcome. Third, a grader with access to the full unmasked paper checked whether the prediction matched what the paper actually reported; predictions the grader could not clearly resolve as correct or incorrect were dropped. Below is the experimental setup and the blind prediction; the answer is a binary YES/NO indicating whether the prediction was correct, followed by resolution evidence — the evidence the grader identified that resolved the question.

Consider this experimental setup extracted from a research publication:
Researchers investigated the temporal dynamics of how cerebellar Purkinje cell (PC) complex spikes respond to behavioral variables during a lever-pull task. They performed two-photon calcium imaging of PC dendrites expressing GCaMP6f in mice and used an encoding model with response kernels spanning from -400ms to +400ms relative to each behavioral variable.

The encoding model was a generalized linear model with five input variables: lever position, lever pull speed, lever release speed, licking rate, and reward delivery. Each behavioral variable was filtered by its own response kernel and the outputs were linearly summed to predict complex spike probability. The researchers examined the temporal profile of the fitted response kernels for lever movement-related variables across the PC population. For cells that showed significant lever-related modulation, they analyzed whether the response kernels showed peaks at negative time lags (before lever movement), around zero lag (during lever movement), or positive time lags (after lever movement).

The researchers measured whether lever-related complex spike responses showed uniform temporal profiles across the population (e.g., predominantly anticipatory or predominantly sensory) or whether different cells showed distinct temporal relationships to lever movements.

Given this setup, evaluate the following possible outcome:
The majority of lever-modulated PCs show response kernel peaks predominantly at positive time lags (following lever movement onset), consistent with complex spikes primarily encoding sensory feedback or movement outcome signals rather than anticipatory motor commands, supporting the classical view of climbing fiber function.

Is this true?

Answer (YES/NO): NO